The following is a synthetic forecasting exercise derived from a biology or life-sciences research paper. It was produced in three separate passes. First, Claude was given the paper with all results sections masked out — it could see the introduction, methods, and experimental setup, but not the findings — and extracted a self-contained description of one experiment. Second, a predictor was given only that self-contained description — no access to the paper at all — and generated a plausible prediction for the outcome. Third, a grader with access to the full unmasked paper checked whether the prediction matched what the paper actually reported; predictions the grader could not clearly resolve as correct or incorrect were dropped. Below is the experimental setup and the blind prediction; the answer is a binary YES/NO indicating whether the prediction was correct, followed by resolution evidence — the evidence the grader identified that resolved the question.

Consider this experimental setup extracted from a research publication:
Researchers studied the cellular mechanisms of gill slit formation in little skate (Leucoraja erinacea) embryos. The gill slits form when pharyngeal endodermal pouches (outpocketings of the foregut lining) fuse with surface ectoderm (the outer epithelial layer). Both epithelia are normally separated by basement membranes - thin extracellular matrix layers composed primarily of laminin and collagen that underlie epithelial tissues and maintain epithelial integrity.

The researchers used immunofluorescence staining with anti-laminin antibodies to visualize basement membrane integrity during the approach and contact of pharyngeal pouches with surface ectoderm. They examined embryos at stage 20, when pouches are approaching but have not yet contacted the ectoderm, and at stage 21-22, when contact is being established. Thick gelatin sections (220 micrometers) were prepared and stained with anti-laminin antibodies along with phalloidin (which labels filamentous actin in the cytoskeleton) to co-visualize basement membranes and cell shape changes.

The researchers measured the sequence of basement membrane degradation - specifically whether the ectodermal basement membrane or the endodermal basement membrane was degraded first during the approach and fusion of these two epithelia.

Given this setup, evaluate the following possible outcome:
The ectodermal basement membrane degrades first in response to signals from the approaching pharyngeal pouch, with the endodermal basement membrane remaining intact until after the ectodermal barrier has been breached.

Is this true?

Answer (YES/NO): YES